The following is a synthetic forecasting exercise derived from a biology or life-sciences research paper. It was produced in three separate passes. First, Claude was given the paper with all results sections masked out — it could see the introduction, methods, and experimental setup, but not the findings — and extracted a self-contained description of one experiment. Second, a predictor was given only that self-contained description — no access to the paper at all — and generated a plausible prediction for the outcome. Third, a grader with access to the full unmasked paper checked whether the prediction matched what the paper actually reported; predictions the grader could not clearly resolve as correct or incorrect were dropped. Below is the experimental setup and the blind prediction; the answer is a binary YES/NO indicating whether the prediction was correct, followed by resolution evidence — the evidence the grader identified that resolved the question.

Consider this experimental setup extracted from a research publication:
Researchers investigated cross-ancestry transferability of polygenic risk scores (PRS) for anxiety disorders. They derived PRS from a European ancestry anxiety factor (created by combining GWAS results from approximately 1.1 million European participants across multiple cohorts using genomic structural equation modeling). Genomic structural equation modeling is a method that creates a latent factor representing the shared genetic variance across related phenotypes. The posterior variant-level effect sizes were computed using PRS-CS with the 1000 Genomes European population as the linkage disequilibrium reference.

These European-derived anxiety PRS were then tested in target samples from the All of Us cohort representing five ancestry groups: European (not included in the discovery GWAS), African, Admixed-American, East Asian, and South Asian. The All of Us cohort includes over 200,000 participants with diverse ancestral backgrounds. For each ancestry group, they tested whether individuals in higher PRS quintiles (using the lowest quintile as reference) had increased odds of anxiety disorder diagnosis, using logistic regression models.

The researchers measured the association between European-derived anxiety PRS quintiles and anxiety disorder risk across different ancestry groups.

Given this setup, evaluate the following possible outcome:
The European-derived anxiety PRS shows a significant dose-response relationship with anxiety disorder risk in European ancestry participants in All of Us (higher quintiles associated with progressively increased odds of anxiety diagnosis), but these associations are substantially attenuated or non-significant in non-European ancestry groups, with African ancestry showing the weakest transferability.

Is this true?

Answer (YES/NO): NO